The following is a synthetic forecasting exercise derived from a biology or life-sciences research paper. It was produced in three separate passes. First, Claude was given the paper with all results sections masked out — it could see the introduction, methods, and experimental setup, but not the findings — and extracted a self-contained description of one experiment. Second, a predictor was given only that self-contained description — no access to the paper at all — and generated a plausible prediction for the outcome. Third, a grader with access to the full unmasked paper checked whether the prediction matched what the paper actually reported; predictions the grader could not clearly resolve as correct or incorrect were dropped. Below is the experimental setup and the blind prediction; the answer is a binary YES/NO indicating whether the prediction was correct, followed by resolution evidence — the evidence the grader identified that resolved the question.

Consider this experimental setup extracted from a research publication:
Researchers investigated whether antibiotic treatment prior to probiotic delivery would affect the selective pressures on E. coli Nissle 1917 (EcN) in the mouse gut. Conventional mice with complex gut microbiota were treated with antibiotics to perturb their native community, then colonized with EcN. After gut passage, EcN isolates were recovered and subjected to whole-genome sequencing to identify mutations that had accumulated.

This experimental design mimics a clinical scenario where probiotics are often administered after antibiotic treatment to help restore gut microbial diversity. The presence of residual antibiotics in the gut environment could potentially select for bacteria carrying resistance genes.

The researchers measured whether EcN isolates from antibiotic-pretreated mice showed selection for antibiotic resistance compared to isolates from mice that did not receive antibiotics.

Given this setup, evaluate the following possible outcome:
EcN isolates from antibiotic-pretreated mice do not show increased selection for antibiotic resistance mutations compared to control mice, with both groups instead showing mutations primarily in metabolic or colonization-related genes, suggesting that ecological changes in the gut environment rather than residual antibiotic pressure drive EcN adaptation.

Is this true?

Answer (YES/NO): NO